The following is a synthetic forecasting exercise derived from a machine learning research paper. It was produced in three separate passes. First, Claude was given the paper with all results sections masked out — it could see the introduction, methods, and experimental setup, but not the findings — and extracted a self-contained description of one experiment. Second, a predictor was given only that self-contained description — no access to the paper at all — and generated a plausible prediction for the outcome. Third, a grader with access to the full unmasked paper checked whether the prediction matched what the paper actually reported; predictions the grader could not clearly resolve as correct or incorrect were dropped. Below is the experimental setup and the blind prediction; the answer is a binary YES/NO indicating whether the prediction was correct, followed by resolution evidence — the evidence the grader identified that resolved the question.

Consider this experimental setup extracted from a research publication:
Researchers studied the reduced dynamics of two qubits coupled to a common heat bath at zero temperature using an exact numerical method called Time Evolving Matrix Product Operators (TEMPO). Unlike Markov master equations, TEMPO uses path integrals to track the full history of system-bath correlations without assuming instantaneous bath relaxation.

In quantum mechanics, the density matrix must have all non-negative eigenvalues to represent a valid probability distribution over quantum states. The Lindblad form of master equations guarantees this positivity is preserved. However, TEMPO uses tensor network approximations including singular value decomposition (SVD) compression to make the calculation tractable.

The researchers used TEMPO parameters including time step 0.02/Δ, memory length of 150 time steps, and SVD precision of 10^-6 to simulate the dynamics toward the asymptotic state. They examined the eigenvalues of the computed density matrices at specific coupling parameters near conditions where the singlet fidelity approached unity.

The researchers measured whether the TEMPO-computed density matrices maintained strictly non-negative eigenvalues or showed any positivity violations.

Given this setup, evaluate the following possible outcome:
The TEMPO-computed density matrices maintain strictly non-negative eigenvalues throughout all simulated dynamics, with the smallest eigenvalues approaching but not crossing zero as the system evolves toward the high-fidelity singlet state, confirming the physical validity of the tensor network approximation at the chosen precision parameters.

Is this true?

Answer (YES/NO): NO